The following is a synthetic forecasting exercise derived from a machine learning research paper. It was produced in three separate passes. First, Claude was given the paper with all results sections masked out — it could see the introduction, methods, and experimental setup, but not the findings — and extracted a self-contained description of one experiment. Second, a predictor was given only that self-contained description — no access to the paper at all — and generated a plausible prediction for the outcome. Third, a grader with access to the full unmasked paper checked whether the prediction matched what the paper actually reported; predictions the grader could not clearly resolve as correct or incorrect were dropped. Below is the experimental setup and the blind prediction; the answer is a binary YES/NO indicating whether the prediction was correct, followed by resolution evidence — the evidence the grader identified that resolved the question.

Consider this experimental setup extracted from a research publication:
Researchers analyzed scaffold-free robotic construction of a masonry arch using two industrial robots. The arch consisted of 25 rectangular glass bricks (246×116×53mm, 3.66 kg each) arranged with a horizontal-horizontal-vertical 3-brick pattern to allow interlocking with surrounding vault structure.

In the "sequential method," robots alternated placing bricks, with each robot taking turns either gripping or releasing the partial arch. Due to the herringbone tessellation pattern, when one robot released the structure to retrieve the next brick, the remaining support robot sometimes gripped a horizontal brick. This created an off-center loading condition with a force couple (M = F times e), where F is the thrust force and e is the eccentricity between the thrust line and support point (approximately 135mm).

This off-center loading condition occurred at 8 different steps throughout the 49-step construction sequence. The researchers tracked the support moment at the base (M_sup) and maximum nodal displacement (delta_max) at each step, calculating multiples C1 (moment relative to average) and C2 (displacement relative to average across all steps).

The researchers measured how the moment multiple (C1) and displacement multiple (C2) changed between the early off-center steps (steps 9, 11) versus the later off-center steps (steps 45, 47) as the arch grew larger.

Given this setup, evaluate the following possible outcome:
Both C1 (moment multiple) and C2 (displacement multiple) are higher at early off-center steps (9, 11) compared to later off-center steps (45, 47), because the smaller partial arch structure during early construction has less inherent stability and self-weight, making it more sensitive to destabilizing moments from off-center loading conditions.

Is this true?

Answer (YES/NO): NO